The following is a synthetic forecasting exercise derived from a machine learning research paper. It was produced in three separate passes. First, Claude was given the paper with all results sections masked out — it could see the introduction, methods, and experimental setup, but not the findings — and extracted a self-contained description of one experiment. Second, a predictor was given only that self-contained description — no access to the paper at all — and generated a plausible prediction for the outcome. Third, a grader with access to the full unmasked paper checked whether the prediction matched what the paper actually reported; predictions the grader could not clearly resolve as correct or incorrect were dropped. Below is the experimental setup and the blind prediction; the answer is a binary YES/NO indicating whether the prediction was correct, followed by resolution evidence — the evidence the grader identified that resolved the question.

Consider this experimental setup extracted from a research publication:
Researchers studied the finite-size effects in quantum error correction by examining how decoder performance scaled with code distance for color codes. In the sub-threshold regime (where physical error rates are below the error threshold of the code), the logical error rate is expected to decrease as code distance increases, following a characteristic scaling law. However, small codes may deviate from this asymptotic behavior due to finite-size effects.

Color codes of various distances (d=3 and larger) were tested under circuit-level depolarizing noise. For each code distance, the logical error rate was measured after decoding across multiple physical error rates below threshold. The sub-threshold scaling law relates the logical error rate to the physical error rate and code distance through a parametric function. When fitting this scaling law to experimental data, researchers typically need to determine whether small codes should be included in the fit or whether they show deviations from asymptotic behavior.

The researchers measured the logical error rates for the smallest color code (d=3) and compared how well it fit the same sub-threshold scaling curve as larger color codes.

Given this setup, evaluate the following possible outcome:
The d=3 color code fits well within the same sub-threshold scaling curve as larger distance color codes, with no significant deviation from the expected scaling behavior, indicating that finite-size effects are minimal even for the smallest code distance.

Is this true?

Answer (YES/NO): NO